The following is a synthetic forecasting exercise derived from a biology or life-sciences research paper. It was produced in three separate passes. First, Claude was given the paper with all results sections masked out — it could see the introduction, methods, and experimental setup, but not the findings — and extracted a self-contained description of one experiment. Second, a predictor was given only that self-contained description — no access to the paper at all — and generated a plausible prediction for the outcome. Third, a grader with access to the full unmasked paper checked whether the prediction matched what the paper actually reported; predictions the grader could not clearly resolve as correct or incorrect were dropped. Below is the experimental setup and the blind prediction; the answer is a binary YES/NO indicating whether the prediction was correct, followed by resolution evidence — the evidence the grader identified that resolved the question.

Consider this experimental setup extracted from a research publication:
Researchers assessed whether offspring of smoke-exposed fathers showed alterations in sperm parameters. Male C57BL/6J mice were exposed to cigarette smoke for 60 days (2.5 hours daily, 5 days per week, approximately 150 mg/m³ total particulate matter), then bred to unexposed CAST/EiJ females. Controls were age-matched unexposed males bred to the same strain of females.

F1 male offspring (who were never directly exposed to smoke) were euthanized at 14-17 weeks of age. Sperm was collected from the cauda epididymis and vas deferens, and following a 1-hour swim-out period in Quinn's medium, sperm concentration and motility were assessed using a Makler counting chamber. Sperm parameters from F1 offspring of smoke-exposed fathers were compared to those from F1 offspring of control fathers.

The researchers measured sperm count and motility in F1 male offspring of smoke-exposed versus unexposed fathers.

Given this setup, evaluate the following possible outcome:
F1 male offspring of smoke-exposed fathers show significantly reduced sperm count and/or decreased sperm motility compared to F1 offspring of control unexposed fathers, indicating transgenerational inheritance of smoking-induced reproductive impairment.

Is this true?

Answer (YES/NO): NO